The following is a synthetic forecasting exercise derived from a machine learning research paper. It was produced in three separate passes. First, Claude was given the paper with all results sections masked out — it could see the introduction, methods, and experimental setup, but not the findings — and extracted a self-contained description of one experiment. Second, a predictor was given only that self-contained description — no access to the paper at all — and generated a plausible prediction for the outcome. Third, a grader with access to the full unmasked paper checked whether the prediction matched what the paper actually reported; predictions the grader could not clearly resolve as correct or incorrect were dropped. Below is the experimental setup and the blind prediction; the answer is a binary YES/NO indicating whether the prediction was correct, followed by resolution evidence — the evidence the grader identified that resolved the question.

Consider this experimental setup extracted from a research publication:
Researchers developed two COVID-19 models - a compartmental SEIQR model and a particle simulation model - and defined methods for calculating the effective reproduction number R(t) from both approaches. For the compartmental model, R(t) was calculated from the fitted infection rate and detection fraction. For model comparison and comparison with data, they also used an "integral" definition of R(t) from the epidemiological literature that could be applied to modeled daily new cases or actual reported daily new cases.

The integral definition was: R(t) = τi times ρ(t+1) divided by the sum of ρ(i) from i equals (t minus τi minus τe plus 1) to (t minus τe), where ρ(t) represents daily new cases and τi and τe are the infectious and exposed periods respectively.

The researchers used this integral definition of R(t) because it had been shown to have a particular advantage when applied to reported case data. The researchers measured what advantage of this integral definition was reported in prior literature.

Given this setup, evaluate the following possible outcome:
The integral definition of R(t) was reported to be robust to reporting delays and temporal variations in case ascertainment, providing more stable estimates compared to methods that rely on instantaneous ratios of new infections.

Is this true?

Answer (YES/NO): NO